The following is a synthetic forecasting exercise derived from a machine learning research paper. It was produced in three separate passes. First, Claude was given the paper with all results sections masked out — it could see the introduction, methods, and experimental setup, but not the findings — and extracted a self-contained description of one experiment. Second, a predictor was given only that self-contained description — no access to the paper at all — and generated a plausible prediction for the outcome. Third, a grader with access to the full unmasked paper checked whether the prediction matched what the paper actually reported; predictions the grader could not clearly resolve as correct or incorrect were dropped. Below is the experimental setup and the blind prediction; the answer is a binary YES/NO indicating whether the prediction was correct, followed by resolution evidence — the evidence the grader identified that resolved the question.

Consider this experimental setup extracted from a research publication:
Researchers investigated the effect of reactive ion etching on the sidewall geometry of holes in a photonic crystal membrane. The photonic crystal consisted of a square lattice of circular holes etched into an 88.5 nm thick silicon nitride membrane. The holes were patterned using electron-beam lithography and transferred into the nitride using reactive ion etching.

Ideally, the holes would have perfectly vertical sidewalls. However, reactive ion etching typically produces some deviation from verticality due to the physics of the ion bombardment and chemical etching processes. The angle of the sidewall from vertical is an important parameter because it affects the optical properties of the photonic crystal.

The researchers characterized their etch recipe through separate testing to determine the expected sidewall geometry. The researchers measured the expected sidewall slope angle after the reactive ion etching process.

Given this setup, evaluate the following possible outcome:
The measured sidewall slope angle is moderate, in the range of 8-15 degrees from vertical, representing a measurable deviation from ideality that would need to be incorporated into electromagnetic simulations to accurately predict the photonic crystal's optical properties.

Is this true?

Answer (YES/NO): NO